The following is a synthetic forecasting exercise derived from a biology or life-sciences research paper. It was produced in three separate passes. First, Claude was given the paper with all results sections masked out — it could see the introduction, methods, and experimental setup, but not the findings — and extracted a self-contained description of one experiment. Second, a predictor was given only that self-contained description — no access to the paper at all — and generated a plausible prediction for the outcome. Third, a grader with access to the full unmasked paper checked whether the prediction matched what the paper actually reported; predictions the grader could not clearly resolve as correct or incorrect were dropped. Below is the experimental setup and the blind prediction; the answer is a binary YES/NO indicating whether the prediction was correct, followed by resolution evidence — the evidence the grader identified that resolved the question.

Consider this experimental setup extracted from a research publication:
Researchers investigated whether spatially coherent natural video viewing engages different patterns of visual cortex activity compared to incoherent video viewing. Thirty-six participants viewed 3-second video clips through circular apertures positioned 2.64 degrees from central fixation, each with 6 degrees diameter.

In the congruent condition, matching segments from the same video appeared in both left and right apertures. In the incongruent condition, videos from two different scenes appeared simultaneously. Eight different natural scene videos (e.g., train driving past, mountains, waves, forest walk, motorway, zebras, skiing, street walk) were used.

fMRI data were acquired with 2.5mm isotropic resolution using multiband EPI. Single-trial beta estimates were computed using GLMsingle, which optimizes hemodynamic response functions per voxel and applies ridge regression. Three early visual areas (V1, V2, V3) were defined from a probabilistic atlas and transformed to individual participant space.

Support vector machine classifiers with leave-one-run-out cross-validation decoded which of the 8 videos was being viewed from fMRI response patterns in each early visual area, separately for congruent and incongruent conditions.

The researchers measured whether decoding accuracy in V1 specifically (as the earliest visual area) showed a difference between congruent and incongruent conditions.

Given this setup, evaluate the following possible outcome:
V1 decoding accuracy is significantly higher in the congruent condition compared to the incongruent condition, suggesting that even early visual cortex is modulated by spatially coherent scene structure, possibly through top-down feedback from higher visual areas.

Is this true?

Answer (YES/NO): NO